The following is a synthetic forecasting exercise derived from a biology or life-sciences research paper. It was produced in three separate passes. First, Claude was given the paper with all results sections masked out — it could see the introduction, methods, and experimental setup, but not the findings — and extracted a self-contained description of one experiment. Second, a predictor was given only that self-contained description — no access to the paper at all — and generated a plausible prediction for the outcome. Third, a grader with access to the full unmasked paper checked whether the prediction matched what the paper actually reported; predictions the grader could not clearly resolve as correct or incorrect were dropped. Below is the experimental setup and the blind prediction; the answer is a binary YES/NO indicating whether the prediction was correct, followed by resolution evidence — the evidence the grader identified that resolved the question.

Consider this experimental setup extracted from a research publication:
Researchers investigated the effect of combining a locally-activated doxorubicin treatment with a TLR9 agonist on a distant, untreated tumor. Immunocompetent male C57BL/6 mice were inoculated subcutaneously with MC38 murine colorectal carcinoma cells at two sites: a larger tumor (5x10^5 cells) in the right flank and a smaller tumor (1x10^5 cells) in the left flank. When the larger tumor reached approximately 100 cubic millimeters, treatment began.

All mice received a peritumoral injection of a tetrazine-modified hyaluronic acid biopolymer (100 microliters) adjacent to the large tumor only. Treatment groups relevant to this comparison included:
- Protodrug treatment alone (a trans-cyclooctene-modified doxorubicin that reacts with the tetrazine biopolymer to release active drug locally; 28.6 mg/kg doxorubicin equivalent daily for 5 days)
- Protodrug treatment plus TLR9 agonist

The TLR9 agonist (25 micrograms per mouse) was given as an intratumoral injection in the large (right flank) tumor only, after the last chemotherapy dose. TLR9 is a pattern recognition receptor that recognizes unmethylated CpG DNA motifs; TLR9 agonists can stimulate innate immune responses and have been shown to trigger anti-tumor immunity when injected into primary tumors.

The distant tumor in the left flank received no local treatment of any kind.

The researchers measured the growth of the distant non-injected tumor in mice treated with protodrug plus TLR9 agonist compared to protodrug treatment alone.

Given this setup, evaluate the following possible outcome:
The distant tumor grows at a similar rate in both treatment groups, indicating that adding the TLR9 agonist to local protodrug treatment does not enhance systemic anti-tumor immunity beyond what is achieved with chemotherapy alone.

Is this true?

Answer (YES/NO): NO